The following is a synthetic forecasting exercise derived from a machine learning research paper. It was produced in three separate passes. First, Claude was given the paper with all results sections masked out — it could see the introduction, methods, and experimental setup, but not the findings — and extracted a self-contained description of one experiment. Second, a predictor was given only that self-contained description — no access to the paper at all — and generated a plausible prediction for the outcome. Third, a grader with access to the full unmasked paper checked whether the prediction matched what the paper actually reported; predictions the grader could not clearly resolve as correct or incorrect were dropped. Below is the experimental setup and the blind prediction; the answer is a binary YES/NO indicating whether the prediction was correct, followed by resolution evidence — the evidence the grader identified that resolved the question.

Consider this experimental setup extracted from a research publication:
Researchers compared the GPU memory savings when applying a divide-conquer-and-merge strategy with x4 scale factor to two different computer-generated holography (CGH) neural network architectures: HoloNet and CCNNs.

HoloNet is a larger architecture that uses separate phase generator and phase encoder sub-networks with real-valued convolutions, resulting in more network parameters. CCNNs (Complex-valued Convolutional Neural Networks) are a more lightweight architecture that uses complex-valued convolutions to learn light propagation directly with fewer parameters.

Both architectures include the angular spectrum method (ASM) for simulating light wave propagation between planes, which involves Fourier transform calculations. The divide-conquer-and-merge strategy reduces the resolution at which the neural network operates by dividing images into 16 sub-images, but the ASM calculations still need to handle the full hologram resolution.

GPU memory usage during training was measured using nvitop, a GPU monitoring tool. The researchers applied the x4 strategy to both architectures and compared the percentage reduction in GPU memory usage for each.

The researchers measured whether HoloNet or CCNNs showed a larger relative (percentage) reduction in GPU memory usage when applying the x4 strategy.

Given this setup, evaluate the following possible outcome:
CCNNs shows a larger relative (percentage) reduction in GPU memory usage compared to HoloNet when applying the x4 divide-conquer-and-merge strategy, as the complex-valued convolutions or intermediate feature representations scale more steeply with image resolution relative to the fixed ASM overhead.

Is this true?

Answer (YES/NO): NO